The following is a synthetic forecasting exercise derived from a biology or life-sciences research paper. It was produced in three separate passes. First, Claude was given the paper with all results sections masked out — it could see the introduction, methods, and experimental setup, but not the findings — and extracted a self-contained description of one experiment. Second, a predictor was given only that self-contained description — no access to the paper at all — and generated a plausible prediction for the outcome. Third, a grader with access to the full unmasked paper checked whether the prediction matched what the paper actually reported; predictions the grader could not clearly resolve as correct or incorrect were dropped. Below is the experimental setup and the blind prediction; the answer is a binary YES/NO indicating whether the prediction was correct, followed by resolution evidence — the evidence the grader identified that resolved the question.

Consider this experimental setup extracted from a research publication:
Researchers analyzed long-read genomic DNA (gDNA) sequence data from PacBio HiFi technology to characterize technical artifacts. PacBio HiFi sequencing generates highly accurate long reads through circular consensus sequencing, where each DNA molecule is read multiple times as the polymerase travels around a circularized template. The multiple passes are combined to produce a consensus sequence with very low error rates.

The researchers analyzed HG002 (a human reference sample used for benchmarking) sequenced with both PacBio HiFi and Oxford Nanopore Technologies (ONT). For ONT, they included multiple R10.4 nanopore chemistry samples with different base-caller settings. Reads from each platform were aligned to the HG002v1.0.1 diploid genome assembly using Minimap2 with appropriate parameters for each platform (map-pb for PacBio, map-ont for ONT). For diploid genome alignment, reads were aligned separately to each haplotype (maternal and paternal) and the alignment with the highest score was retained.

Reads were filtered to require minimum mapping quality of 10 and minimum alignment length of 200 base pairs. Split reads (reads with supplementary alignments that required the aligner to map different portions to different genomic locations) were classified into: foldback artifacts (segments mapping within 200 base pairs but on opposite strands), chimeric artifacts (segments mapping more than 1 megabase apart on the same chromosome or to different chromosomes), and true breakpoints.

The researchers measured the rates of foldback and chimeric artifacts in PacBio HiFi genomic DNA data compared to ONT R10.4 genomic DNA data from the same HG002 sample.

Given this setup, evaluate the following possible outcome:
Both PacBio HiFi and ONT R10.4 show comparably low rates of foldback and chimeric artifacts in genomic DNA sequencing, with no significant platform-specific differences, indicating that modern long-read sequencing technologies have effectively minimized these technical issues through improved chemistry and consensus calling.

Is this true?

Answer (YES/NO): NO